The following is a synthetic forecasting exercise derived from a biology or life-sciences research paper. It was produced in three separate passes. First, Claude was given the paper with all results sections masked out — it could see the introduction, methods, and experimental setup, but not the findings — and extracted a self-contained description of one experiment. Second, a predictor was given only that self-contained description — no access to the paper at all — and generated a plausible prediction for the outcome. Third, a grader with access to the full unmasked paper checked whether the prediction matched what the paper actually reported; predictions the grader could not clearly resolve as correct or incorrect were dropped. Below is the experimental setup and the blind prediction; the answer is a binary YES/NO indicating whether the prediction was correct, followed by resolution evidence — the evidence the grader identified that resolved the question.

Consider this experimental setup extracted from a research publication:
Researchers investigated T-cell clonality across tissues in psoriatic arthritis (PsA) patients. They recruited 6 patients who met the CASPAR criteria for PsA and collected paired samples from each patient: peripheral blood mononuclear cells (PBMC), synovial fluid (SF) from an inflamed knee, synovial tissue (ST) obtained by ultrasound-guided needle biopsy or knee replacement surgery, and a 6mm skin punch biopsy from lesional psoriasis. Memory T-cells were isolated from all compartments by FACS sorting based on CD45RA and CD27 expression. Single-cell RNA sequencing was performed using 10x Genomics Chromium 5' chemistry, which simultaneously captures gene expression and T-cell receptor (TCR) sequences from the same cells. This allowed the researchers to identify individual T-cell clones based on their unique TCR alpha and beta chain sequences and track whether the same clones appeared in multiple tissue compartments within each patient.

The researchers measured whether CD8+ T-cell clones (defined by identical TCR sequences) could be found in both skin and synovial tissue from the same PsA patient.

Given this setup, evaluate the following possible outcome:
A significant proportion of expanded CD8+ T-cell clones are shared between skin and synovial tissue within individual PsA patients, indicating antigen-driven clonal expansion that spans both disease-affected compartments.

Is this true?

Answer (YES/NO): YES